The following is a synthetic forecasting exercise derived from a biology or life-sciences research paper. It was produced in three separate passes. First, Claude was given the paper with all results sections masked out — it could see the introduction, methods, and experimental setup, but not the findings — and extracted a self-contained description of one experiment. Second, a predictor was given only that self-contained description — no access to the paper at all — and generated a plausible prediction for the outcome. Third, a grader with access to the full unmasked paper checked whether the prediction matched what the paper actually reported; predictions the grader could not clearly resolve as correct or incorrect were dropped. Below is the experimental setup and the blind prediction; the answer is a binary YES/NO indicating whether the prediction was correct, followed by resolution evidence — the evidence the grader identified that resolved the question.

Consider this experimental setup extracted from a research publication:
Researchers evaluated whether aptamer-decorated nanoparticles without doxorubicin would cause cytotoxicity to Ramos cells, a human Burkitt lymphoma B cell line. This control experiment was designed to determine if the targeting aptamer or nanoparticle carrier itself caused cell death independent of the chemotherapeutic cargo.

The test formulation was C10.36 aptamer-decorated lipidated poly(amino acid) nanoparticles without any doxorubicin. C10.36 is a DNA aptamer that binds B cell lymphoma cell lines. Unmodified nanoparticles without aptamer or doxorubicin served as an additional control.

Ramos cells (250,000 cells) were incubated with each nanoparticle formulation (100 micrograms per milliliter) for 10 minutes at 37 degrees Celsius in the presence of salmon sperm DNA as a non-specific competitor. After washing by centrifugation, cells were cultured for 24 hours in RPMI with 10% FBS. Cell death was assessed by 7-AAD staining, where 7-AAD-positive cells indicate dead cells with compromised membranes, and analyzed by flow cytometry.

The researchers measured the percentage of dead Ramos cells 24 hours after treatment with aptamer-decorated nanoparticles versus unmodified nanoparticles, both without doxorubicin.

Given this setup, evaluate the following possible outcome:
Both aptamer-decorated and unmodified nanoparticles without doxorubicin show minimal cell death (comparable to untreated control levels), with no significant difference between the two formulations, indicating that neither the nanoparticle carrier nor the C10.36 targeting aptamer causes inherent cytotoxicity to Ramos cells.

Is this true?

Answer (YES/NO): YES